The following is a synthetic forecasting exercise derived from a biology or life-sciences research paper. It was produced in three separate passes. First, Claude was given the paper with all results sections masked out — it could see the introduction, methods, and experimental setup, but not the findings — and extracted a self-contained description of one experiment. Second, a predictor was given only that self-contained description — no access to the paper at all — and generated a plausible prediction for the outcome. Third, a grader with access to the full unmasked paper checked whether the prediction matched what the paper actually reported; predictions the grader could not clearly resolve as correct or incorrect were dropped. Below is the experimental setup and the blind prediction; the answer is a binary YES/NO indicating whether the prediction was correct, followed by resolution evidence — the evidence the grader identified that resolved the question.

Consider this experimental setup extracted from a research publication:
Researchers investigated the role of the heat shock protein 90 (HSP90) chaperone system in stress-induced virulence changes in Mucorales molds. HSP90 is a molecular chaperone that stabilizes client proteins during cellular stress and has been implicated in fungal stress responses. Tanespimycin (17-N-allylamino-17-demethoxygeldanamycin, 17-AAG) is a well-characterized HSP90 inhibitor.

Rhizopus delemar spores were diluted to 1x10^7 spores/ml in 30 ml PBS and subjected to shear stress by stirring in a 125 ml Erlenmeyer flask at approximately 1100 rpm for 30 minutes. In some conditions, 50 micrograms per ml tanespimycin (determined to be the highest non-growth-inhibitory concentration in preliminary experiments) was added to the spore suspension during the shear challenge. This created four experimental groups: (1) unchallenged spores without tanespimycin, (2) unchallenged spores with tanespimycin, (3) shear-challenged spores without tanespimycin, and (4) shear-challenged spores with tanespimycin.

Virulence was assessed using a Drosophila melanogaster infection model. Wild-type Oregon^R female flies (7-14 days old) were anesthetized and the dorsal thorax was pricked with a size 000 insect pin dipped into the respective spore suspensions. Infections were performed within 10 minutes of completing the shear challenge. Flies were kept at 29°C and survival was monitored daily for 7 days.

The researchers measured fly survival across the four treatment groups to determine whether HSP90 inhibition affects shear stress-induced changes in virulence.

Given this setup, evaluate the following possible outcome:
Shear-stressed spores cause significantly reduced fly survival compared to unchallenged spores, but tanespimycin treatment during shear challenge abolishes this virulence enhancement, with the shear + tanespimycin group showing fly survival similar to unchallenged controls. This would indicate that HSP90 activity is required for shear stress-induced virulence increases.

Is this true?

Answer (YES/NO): YES